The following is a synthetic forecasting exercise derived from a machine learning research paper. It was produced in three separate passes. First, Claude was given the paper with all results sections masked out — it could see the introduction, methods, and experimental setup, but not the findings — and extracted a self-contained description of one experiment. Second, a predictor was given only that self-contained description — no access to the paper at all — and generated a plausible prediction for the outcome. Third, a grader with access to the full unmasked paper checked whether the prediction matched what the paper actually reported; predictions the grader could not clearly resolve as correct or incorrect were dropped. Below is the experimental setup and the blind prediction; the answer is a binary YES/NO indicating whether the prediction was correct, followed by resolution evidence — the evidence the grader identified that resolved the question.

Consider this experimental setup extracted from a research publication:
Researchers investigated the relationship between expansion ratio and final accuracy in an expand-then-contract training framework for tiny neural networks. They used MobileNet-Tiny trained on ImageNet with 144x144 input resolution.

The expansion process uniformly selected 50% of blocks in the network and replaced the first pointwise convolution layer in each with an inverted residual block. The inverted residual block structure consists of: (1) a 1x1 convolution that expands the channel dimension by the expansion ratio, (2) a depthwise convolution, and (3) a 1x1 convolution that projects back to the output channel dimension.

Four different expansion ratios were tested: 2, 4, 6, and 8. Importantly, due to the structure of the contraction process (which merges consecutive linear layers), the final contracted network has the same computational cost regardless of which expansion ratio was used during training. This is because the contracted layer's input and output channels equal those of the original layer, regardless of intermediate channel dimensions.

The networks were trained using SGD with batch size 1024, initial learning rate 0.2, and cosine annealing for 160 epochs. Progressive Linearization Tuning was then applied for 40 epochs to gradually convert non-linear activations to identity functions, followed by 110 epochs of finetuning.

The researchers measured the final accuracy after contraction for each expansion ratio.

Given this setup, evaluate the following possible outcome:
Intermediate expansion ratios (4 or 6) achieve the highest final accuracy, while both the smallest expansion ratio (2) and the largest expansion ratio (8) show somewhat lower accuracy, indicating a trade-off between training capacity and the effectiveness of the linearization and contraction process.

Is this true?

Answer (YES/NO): YES